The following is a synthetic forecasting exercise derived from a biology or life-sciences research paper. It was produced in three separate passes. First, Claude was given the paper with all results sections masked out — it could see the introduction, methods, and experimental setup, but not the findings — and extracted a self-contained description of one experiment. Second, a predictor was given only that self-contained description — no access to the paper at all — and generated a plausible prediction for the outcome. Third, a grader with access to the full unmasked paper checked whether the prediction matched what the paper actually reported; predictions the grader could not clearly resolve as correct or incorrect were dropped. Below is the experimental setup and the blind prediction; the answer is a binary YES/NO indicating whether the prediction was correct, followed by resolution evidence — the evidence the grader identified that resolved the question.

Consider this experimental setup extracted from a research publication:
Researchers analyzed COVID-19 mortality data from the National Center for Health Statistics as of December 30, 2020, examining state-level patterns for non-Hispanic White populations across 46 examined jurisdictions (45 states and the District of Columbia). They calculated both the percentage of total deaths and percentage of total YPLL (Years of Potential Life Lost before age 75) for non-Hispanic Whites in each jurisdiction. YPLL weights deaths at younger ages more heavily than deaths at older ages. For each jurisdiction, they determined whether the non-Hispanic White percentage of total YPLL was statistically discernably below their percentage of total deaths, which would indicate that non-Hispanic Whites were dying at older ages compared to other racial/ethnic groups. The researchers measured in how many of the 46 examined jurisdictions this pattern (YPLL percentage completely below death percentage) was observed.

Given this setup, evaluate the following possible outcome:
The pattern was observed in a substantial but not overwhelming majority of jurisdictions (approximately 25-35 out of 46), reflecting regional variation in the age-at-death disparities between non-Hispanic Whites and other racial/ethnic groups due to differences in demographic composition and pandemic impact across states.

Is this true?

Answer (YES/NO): NO